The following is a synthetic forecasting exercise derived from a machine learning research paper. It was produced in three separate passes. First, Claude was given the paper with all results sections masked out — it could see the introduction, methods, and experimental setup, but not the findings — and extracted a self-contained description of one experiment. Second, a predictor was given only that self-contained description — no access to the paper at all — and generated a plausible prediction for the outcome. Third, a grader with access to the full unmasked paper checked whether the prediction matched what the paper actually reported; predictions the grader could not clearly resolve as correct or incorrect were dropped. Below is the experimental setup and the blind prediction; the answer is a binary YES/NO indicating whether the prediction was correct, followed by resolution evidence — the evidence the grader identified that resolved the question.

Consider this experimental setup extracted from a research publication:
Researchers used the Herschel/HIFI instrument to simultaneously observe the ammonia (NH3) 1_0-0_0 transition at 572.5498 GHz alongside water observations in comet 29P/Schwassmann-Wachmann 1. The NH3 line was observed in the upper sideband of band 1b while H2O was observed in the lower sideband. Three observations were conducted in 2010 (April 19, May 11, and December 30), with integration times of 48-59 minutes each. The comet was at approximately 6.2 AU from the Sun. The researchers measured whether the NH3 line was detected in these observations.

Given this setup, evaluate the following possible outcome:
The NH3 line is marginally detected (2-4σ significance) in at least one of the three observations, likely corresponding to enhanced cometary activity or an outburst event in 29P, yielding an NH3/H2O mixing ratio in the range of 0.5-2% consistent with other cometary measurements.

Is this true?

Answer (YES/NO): NO